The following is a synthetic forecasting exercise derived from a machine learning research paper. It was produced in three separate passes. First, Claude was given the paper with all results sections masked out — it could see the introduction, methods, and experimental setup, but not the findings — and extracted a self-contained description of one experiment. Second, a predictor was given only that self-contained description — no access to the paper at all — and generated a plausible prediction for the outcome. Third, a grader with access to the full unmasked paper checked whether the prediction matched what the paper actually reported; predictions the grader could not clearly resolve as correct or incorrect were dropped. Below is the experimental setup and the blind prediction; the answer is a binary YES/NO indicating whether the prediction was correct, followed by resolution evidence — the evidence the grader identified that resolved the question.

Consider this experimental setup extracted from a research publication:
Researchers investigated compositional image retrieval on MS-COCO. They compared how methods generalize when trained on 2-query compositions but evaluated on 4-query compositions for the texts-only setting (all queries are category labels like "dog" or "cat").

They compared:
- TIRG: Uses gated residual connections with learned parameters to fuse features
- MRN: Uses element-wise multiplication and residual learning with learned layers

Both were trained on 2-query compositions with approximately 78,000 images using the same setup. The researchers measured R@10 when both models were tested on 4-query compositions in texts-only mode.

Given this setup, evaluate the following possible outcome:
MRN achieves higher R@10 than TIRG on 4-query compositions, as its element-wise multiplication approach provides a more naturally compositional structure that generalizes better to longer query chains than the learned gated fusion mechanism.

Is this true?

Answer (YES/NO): YES